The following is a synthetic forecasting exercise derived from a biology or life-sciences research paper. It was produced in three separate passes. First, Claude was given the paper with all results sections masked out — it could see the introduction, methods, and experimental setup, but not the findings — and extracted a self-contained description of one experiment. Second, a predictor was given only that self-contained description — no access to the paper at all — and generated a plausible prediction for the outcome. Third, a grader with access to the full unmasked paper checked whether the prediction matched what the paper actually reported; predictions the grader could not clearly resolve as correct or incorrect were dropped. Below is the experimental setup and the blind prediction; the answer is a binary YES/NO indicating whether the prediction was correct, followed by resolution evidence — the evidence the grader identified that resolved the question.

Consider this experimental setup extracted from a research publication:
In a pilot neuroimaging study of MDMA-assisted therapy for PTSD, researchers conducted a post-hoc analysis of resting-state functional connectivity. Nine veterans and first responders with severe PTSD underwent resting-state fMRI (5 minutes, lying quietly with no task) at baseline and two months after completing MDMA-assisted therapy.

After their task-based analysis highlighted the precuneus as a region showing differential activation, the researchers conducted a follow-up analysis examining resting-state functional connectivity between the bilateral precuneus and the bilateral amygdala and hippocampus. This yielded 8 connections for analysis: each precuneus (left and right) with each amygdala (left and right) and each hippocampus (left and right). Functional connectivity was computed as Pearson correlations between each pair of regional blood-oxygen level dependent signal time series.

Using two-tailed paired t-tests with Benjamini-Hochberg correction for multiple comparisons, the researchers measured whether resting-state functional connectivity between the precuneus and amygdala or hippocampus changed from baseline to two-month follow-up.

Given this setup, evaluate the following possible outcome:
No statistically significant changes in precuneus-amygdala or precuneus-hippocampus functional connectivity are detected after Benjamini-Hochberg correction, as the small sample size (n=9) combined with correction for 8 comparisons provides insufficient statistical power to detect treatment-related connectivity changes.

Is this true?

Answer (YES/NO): YES